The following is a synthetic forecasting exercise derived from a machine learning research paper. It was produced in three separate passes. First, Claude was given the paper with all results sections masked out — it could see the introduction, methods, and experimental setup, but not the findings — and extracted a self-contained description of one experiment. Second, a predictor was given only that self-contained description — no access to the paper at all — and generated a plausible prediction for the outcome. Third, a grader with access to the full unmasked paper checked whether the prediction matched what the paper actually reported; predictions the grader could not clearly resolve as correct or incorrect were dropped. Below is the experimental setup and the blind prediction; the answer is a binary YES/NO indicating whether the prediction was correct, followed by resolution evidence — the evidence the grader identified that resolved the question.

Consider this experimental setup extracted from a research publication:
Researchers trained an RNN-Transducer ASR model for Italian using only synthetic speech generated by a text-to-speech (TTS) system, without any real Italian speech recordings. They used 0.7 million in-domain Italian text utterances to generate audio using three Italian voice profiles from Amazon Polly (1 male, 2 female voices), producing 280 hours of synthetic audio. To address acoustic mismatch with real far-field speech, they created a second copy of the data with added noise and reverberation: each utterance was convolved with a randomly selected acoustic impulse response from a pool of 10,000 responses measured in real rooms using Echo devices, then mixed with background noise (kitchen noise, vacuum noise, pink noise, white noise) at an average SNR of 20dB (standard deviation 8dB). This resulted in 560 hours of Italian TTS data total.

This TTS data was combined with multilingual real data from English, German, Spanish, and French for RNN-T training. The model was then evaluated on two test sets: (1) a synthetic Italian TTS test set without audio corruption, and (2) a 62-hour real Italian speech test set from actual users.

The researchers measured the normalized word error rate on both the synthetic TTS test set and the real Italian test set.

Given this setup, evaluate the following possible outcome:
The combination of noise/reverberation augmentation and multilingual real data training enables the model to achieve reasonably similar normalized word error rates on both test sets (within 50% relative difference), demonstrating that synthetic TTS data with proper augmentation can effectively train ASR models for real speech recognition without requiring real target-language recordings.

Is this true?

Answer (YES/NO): NO